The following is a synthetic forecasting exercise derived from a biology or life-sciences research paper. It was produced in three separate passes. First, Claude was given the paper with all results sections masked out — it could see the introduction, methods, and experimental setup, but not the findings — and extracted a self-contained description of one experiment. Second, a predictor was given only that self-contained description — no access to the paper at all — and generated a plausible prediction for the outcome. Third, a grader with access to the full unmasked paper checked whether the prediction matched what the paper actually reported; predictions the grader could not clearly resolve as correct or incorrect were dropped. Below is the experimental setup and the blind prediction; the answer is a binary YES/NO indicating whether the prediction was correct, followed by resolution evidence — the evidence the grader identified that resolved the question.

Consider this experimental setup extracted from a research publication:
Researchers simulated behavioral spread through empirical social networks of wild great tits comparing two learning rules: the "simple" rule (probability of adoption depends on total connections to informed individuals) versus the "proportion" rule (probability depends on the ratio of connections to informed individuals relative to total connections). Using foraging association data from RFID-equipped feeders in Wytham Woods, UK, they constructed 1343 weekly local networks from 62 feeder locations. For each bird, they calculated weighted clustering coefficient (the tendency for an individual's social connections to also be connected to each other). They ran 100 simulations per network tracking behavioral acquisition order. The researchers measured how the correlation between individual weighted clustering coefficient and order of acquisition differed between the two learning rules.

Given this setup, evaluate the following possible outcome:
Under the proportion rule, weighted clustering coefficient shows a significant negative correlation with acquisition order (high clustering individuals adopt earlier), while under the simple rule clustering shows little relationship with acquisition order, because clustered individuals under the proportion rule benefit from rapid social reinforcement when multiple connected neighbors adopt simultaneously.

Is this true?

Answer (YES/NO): NO